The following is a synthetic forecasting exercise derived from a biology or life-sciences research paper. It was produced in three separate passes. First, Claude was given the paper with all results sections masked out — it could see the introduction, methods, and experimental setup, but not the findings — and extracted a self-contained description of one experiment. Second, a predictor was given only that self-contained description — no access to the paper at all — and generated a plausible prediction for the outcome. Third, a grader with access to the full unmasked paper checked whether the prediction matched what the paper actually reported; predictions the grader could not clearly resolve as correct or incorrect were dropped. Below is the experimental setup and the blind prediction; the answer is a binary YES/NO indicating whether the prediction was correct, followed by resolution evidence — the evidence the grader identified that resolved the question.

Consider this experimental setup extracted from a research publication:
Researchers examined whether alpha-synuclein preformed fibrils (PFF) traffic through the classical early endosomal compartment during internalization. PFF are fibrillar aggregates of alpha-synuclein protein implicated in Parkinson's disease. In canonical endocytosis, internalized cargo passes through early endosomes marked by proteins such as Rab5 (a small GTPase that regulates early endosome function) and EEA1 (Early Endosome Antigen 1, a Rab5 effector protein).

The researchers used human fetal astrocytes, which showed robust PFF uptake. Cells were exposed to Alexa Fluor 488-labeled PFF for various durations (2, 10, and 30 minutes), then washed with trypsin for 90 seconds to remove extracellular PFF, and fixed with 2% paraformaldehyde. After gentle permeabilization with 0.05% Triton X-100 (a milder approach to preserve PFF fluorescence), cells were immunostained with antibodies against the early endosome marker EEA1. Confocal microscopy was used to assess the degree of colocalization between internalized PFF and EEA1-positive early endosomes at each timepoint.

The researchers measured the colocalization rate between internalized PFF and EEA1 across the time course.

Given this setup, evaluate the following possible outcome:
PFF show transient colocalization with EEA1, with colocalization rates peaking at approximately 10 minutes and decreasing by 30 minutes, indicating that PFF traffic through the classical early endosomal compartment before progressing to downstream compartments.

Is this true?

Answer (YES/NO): NO